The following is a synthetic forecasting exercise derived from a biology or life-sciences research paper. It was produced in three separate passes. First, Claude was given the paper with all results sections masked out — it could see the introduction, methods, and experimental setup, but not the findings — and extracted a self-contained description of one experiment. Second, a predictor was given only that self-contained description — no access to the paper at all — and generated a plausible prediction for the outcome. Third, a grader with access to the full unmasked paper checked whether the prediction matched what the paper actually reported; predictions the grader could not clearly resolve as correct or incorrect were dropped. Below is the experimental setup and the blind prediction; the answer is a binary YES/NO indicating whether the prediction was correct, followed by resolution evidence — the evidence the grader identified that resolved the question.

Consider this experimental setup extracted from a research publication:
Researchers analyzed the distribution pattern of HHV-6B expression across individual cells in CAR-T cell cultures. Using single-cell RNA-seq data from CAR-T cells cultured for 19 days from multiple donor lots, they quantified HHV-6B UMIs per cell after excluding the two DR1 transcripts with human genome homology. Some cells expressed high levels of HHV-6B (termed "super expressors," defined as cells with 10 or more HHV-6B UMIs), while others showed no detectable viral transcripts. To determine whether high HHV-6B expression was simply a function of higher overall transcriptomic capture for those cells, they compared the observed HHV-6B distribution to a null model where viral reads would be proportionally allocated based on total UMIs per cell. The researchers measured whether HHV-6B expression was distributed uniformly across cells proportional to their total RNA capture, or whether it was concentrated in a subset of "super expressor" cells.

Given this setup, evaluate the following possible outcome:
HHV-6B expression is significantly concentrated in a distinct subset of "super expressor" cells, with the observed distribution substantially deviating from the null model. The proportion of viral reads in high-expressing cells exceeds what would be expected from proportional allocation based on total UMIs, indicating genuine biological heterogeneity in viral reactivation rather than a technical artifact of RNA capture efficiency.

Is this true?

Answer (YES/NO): YES